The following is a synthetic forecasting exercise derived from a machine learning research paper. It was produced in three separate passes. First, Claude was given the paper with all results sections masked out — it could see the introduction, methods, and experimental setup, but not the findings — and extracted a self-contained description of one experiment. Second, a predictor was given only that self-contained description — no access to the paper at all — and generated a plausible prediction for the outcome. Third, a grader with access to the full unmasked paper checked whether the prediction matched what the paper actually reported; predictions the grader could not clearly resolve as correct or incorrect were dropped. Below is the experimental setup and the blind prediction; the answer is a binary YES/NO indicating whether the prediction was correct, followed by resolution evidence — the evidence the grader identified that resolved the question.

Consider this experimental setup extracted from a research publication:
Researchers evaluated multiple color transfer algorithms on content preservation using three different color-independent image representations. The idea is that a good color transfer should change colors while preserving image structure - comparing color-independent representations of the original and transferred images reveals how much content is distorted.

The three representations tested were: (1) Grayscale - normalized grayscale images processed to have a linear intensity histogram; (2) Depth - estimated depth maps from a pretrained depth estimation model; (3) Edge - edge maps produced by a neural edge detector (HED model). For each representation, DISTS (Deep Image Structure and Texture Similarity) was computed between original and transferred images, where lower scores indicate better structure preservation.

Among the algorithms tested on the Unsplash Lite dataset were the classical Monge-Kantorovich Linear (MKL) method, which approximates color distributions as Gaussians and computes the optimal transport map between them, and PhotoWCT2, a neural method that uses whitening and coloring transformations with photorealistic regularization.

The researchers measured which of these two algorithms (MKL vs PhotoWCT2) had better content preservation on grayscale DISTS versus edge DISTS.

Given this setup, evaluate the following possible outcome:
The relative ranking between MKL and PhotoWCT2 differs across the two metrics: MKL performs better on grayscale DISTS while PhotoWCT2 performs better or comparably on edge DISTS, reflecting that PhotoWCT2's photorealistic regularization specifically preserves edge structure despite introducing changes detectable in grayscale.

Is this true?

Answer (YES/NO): YES